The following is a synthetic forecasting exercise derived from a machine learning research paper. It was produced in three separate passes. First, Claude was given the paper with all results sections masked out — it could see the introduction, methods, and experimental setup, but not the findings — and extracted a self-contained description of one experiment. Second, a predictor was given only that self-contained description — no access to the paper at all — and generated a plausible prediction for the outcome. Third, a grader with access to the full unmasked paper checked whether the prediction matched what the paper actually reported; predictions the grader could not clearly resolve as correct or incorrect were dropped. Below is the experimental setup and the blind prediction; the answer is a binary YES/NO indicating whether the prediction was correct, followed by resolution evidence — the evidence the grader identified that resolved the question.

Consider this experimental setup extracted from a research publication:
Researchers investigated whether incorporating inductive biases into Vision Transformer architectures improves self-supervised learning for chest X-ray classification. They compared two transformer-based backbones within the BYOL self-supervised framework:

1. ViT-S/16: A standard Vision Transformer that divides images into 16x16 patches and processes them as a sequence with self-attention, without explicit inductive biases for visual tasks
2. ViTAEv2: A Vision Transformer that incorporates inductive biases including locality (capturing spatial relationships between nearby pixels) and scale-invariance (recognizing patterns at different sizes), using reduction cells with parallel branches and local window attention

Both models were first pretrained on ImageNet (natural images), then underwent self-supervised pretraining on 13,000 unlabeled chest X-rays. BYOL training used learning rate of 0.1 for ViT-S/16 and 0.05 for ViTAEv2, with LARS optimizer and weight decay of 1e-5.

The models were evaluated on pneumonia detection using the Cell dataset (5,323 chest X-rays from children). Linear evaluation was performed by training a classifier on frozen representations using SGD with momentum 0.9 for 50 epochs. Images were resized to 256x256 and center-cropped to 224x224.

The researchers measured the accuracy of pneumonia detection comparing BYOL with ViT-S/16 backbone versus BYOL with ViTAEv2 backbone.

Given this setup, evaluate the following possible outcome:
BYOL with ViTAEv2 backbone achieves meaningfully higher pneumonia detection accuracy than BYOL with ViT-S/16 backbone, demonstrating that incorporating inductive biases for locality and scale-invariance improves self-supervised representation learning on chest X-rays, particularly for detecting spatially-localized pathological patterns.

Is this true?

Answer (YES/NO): YES